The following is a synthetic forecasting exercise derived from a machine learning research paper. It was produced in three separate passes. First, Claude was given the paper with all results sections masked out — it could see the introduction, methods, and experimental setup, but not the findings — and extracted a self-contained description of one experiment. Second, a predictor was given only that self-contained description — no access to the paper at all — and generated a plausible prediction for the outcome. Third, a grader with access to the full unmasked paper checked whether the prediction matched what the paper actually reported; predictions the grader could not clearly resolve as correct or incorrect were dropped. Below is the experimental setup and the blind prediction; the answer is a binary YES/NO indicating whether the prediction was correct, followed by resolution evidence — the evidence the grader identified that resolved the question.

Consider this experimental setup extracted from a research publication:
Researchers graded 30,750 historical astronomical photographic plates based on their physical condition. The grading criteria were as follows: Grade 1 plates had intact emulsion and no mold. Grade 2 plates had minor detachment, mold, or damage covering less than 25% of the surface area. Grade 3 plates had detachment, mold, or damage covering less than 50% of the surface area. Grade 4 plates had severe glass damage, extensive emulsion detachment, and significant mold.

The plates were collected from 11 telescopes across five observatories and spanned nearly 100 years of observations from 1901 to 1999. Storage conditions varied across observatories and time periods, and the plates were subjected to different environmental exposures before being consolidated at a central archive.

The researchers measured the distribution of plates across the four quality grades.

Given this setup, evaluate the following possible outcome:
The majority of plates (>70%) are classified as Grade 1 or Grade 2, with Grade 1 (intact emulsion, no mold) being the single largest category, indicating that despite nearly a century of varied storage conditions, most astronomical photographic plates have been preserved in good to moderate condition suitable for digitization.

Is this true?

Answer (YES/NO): NO